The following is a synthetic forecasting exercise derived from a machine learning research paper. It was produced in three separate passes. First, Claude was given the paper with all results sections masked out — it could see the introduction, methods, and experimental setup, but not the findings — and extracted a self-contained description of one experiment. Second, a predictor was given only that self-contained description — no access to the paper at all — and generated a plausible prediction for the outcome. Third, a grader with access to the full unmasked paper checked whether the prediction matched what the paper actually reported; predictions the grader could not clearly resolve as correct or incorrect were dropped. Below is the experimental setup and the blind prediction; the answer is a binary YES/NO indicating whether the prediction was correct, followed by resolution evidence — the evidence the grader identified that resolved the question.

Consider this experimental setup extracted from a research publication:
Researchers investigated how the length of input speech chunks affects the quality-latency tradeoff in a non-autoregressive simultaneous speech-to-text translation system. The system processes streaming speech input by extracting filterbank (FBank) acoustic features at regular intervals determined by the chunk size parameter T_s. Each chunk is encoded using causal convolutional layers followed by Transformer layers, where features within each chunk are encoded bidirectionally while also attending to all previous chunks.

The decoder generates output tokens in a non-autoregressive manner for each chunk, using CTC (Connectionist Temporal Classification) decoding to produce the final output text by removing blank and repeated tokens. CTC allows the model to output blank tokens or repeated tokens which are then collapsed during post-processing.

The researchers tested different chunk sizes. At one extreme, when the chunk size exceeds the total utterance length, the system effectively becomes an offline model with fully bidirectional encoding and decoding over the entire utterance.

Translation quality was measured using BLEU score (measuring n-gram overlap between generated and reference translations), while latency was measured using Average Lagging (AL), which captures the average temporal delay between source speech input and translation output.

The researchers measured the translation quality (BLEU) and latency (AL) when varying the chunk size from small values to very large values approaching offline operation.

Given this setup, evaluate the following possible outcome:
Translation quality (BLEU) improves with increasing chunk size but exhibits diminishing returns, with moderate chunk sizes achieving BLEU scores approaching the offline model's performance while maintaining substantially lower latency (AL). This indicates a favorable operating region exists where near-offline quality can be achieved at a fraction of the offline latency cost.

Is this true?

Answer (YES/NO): YES